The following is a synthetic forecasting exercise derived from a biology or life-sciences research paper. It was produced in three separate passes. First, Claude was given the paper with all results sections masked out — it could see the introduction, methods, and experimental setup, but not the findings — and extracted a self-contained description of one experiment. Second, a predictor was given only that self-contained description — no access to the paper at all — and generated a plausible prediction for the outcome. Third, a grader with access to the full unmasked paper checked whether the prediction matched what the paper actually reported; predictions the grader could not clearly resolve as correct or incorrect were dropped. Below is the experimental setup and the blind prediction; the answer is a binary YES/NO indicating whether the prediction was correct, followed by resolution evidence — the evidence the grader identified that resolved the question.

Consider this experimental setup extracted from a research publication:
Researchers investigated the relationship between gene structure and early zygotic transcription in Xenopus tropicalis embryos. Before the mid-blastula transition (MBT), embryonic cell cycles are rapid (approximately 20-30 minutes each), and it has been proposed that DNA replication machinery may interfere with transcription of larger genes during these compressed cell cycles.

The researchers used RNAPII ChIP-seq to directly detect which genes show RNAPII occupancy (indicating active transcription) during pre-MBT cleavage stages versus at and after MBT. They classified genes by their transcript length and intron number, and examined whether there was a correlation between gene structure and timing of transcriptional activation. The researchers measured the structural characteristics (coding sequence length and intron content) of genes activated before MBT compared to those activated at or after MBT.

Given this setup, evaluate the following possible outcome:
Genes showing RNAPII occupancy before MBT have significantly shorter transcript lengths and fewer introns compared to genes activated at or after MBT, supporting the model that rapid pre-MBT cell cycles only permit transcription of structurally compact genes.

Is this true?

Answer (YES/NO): NO